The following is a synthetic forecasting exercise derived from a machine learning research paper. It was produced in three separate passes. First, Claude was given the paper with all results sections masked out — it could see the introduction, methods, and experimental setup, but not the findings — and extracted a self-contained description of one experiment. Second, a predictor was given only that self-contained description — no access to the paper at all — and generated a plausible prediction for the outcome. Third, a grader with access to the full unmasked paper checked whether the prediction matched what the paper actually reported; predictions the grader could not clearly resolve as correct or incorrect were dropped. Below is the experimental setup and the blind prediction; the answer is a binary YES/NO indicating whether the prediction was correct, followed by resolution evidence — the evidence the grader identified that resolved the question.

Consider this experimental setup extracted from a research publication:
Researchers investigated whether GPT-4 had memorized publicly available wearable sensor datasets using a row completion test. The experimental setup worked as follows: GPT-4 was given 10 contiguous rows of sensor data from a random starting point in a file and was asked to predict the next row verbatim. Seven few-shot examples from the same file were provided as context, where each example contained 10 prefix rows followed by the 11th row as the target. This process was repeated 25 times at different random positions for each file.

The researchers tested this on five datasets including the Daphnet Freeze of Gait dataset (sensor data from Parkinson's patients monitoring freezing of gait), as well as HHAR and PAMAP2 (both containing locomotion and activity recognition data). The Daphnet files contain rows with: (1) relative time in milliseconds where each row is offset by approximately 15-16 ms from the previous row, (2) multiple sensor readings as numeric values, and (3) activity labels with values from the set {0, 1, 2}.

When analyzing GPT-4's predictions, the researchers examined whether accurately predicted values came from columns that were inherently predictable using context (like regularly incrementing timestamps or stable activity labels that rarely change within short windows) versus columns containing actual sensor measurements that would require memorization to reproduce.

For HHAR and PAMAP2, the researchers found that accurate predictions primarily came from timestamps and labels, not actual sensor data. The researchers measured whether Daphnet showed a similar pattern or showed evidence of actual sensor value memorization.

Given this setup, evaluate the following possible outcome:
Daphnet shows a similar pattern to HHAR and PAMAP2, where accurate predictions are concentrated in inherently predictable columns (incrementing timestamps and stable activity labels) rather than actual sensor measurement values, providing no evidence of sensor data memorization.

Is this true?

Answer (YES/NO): NO